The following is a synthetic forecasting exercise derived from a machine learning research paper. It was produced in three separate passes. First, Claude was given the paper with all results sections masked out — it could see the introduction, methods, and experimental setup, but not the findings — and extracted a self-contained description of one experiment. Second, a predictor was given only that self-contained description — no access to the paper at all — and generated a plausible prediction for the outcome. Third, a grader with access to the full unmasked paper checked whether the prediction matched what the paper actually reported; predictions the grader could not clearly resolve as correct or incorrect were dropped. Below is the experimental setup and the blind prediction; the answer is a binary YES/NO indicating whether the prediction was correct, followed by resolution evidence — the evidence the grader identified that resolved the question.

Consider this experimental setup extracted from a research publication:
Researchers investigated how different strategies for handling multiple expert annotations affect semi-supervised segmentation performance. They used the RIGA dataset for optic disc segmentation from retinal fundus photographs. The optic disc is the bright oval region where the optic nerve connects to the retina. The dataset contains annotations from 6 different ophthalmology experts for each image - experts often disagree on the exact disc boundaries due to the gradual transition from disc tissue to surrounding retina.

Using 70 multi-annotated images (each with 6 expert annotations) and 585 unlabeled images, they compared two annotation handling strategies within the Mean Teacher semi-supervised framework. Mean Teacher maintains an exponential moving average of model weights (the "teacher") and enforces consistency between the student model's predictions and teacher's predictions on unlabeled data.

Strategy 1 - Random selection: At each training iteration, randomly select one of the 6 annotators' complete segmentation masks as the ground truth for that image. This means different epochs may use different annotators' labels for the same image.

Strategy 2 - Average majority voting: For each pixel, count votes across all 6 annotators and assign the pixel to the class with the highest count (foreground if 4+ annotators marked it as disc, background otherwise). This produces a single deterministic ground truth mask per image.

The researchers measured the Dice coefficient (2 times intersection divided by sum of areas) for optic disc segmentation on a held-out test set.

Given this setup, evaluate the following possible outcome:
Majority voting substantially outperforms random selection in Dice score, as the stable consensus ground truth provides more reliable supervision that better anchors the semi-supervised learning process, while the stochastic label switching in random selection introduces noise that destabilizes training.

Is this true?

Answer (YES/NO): YES